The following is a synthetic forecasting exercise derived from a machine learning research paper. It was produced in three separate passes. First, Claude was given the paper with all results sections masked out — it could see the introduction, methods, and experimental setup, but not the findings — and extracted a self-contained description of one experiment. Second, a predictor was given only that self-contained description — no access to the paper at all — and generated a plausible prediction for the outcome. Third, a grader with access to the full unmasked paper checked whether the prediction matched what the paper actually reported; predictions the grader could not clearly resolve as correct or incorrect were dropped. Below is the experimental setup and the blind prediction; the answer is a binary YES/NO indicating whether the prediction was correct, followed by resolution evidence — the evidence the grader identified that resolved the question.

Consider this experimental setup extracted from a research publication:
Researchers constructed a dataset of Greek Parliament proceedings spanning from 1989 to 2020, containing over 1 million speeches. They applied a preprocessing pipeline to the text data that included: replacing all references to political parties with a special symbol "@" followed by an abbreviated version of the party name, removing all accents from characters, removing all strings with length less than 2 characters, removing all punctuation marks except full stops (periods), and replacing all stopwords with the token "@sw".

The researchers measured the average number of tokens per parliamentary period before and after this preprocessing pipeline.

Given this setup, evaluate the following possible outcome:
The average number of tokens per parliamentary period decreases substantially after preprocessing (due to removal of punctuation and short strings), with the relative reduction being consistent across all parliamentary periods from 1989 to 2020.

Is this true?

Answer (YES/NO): NO